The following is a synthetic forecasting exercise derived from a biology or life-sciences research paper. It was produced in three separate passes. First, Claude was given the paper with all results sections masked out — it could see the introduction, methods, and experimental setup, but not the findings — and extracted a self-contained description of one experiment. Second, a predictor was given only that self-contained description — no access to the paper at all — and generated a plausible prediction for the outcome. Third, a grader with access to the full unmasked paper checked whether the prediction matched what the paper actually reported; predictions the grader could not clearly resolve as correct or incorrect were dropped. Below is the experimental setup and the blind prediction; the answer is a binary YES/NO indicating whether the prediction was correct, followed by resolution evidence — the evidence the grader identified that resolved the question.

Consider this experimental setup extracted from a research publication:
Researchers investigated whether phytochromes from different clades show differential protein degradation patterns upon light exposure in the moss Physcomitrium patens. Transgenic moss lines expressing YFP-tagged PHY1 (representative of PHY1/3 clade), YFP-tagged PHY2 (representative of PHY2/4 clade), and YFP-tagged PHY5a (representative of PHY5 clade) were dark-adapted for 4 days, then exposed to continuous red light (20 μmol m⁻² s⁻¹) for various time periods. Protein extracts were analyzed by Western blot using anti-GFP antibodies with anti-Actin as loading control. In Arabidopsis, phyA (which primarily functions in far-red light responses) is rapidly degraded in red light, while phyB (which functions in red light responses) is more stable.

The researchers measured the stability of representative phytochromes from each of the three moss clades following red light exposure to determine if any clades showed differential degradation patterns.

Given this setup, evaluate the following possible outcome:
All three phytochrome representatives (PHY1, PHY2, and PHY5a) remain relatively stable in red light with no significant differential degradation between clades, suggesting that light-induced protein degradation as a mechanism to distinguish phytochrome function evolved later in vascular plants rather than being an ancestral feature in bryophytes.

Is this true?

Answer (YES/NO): NO